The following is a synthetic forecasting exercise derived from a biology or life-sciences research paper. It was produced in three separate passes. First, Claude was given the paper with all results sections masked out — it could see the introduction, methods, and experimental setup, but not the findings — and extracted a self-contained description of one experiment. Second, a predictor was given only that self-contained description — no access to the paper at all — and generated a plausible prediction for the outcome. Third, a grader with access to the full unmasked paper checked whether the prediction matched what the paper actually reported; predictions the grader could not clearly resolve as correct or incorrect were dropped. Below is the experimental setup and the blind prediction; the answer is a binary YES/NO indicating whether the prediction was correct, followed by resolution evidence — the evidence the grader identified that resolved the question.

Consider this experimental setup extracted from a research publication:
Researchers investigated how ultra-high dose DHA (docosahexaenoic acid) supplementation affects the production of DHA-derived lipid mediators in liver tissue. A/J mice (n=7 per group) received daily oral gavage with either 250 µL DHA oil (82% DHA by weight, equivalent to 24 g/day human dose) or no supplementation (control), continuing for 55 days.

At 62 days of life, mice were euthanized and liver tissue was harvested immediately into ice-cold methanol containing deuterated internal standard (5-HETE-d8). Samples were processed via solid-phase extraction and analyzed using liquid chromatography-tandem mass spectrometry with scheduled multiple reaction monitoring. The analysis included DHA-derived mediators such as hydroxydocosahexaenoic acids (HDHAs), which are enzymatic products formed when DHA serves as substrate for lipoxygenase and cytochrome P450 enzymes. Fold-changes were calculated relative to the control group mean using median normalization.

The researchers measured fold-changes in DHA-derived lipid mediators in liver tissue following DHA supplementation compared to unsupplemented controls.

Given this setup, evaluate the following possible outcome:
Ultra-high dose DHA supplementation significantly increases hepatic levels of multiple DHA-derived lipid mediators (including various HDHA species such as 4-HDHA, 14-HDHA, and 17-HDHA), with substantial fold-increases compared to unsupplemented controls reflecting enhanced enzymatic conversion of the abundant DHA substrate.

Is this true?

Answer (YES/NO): NO